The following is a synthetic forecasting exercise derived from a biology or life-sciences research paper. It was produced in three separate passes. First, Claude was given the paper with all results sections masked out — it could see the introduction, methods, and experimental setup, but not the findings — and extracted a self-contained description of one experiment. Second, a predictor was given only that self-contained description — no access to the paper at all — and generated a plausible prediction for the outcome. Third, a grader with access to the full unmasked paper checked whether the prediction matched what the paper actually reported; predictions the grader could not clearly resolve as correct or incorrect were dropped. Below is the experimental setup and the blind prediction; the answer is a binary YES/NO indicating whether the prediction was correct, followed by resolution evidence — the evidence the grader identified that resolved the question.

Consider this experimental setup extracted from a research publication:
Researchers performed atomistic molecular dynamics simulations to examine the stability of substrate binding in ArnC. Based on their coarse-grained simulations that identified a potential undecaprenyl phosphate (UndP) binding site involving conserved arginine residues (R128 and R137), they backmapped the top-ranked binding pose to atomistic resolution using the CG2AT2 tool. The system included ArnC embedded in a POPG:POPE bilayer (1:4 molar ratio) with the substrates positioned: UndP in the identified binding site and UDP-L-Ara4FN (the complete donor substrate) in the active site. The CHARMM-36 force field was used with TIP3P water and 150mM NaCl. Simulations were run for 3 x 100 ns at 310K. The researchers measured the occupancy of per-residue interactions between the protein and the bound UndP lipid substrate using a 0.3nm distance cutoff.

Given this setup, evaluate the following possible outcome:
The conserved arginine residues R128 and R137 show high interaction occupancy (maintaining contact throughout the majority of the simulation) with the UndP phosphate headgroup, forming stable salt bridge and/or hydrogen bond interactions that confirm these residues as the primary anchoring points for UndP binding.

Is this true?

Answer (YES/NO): NO